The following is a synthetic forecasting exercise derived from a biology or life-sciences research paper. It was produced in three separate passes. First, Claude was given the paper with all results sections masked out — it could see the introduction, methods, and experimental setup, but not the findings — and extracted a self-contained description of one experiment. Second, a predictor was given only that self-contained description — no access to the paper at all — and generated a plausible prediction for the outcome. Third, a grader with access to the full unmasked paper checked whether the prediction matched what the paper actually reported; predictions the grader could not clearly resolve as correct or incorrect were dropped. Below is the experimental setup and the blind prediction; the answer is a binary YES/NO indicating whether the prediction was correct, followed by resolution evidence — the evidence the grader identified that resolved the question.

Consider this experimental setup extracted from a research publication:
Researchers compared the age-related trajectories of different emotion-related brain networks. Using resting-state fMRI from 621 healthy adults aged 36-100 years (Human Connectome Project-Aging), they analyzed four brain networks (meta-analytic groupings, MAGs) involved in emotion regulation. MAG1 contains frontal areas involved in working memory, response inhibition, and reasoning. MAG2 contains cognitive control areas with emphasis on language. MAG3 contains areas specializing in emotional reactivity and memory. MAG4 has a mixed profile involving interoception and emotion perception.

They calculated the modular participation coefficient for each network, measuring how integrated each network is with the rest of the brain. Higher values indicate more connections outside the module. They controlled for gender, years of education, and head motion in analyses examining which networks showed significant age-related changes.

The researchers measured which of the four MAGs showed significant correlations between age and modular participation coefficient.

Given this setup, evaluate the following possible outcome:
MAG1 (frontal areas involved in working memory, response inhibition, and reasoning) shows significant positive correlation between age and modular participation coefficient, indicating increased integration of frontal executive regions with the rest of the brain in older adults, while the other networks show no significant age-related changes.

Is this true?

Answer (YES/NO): NO